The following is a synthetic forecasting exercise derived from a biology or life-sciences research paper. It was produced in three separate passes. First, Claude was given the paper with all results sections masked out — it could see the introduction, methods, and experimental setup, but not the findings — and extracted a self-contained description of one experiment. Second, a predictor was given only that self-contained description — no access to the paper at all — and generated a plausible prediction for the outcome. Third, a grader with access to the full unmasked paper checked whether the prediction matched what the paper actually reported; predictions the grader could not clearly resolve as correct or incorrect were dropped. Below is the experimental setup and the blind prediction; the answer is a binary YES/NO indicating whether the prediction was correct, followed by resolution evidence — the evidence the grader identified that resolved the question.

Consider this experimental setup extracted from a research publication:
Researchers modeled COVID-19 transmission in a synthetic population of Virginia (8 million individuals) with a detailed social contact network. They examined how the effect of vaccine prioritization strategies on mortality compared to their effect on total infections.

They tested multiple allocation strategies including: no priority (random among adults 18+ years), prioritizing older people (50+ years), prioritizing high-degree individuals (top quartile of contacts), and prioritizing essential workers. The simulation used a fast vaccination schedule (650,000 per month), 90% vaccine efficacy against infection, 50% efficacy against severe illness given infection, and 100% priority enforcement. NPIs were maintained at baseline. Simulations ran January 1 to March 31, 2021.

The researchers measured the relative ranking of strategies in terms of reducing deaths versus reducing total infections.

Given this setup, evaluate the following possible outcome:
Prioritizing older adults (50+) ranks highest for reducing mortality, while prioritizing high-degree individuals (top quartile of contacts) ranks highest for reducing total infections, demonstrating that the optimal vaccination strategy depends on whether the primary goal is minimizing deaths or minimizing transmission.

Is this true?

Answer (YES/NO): NO